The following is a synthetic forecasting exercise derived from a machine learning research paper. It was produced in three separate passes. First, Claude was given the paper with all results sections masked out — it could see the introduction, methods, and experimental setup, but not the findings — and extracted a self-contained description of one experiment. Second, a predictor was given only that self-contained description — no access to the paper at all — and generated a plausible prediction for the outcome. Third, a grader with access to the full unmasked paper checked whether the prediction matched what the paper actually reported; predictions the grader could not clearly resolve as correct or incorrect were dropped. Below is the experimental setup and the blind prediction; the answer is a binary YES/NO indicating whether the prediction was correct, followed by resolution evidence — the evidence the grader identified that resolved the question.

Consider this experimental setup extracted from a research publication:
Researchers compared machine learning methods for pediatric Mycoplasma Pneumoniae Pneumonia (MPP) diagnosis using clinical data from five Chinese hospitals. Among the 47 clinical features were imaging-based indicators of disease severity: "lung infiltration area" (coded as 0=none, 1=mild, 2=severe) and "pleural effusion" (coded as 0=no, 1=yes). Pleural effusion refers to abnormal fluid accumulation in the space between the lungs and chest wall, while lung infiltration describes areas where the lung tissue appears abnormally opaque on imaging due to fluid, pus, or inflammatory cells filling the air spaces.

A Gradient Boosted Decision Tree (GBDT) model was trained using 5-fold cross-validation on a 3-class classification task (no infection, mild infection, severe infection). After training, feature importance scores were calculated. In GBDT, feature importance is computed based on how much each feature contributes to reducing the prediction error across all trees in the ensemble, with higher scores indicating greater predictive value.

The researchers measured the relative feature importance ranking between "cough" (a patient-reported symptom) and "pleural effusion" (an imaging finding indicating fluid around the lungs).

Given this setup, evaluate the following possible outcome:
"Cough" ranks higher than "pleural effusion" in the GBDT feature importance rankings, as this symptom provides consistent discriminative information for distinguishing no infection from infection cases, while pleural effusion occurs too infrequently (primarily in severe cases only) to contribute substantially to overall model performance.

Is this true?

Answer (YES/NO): YES